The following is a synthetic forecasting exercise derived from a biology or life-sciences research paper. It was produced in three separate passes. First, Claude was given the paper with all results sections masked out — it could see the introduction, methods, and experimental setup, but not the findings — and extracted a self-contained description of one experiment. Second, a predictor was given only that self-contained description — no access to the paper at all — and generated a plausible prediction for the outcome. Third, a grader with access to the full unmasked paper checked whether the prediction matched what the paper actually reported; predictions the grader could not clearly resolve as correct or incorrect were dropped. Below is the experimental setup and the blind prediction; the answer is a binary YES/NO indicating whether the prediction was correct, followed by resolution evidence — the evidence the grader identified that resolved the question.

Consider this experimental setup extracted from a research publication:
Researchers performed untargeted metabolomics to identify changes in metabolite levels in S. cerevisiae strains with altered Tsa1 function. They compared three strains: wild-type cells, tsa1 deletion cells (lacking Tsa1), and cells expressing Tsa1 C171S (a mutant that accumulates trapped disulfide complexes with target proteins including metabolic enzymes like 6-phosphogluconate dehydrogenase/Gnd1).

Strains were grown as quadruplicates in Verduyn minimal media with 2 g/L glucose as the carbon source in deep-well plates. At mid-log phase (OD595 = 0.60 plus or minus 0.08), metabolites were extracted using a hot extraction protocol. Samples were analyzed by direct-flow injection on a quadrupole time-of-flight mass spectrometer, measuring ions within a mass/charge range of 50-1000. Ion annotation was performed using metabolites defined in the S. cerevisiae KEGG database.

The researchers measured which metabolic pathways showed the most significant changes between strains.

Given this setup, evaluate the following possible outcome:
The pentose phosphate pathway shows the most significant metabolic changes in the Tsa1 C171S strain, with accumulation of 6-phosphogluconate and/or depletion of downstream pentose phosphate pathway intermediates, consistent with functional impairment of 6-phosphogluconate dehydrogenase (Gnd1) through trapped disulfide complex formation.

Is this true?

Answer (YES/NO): NO